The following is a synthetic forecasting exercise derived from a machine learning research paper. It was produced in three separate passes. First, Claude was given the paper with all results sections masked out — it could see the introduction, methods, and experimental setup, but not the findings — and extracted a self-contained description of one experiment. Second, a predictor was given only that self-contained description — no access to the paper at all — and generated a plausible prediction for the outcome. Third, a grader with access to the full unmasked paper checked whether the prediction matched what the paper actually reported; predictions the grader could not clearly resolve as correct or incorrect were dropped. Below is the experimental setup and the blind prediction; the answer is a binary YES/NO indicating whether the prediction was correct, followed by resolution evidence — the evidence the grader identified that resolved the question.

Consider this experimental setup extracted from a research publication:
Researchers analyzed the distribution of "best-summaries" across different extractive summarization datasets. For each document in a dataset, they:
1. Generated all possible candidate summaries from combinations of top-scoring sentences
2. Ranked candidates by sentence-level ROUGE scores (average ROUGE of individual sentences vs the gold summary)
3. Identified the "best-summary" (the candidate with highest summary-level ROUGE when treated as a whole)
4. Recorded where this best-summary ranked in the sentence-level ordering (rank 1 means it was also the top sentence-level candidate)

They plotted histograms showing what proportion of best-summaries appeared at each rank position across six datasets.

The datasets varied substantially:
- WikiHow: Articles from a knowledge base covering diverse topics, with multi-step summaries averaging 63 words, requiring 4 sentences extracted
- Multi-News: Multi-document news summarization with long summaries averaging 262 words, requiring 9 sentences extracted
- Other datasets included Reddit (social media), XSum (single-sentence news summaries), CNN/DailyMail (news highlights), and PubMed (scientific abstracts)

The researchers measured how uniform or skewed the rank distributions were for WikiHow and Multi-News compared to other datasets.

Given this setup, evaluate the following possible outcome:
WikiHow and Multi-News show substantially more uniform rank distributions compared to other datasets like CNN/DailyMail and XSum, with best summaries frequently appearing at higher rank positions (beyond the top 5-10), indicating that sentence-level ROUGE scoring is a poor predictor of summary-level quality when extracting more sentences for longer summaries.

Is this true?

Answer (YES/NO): NO